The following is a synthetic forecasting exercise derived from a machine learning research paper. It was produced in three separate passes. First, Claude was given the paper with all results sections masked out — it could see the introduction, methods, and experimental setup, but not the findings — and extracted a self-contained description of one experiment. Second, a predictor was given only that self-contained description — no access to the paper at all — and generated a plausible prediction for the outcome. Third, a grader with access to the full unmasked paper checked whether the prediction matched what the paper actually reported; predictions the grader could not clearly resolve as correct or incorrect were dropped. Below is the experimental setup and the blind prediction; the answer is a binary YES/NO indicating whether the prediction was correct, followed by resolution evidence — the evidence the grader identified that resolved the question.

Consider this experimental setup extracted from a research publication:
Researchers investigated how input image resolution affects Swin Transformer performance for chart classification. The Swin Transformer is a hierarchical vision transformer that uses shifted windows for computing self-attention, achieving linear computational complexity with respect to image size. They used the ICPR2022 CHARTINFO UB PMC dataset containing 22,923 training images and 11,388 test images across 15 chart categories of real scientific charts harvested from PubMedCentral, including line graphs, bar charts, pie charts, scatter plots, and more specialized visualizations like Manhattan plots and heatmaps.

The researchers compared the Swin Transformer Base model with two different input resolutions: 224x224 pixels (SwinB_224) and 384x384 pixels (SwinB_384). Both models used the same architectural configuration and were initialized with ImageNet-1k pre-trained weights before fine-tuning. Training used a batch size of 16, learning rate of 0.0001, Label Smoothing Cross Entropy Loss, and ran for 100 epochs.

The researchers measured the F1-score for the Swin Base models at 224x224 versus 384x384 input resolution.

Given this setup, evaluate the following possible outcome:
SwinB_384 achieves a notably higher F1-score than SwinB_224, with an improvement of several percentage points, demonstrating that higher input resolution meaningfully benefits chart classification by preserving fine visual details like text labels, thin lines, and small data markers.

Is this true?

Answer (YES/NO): NO